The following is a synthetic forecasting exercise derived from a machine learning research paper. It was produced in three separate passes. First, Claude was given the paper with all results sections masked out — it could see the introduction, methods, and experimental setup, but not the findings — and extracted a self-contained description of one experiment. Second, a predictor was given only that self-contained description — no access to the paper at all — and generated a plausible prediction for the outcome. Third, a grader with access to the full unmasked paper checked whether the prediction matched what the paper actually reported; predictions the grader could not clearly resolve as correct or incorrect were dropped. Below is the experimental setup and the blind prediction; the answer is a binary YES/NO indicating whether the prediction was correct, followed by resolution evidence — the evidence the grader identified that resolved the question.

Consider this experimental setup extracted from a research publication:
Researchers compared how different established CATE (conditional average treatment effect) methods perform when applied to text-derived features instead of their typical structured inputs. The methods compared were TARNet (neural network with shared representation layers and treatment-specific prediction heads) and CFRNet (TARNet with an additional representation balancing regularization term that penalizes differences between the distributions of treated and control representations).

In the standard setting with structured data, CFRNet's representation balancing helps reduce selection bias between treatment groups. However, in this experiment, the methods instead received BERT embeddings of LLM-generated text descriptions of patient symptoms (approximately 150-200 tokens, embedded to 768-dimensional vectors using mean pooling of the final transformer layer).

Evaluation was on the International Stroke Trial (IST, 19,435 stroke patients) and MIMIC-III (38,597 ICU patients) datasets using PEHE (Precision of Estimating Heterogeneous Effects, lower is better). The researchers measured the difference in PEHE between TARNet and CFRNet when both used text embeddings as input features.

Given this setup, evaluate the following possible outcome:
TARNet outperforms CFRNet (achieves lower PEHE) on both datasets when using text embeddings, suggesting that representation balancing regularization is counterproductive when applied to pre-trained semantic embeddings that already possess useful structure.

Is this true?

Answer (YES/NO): NO